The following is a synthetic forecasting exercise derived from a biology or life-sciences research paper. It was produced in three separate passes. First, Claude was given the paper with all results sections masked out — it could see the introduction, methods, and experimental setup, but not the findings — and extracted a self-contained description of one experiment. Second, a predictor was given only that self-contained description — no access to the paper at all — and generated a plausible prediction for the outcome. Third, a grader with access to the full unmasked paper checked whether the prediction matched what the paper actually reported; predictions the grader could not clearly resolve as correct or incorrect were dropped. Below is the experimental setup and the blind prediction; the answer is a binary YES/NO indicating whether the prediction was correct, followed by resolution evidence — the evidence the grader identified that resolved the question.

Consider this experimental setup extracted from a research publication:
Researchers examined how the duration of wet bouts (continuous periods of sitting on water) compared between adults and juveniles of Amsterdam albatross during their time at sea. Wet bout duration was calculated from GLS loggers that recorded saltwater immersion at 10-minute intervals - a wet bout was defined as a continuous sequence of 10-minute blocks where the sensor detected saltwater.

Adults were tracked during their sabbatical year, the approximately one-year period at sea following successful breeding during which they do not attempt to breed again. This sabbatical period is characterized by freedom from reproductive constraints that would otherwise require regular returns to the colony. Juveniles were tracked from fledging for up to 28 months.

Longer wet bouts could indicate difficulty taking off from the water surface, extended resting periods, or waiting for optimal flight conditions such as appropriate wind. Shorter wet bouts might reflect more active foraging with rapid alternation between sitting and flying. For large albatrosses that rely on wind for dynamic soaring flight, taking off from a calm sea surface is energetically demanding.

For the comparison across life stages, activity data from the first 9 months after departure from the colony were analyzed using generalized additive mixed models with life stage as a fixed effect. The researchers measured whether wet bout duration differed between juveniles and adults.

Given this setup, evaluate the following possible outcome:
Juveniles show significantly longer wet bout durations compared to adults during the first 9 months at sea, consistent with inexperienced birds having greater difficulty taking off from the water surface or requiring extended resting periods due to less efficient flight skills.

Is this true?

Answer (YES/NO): NO